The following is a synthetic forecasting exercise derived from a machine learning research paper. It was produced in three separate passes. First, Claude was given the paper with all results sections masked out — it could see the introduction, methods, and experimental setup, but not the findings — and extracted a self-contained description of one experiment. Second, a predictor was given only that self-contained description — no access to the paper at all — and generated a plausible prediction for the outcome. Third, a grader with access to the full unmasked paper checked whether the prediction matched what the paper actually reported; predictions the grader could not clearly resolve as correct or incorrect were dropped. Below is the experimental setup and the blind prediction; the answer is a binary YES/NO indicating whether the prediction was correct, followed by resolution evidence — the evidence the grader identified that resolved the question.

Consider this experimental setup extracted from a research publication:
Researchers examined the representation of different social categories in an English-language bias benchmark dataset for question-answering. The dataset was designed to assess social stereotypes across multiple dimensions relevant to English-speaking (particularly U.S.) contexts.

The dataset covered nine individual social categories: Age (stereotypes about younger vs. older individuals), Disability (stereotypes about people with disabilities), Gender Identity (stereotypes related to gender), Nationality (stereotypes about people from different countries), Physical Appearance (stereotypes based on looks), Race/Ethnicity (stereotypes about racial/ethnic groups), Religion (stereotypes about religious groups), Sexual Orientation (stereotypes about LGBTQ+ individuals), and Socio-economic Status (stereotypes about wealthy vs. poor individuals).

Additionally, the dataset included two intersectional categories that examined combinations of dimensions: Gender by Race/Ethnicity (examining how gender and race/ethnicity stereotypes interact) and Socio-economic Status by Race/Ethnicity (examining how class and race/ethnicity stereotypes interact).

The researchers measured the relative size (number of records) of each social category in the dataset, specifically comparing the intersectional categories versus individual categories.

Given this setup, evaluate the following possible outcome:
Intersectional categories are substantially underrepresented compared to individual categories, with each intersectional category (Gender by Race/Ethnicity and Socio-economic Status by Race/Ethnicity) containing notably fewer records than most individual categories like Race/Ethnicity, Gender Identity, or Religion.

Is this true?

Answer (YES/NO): NO